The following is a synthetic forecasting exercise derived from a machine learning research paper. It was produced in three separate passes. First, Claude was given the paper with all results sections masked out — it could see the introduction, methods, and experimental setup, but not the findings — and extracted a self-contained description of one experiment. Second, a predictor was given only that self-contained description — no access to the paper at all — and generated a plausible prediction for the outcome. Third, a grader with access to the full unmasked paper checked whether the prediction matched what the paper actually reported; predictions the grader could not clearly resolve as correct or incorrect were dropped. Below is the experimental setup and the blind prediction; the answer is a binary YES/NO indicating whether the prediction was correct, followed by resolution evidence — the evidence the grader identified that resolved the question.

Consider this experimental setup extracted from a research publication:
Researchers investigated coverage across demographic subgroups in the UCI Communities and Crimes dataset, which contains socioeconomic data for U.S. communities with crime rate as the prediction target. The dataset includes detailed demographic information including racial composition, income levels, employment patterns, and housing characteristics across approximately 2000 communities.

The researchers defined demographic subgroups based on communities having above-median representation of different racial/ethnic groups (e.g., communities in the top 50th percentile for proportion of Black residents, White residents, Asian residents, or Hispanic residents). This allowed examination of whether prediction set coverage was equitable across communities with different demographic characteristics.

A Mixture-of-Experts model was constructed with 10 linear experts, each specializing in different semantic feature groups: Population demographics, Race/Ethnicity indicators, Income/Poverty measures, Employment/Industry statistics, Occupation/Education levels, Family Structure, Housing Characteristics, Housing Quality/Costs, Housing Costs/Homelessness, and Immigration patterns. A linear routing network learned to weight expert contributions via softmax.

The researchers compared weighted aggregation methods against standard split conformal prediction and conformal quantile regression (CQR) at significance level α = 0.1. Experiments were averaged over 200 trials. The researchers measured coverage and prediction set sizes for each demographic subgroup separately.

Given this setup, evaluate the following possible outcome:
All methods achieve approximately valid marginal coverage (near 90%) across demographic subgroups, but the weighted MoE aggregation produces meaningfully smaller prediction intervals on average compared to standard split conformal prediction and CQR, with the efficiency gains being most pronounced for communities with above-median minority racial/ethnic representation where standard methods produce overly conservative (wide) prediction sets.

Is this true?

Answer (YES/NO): NO